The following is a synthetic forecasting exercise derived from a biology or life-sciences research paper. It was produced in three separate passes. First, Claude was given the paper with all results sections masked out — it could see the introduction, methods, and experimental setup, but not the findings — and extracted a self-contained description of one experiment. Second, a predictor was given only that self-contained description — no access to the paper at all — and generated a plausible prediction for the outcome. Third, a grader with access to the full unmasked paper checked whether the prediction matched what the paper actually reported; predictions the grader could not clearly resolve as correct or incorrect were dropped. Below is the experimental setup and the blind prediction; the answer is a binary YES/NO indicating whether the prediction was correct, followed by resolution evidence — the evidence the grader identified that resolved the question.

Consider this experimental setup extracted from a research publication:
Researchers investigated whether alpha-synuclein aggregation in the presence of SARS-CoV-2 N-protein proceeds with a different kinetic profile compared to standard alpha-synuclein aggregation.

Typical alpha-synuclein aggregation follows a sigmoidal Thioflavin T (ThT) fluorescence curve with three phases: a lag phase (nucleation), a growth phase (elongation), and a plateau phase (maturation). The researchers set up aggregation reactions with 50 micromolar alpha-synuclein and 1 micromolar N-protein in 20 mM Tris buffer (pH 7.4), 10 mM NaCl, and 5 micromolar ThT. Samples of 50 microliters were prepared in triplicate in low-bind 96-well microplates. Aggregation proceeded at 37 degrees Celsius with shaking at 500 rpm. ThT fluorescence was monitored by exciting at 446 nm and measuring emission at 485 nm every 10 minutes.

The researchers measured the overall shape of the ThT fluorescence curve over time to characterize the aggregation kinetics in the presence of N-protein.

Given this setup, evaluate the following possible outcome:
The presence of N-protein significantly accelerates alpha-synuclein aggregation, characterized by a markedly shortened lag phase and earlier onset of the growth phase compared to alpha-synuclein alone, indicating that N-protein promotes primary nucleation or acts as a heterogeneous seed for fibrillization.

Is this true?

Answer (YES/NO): NO